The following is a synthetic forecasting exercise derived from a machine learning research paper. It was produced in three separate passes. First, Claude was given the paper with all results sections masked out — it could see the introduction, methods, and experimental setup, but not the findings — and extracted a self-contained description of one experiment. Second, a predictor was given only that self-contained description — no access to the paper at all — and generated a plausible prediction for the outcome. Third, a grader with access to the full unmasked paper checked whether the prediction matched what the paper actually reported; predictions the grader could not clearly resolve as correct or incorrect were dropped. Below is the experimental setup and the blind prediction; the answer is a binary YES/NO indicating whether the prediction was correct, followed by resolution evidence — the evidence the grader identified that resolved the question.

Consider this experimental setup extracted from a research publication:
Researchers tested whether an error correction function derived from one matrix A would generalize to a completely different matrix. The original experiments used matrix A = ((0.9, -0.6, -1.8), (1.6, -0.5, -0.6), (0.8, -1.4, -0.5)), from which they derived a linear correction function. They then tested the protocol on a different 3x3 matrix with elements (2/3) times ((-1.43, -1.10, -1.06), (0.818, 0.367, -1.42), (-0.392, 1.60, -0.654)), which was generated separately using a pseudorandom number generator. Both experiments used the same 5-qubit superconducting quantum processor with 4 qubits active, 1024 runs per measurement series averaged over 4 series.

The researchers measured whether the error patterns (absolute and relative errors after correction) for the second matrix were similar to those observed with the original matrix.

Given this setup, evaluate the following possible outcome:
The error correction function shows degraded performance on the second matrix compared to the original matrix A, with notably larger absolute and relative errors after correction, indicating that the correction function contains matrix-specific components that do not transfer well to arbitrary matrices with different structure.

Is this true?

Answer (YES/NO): NO